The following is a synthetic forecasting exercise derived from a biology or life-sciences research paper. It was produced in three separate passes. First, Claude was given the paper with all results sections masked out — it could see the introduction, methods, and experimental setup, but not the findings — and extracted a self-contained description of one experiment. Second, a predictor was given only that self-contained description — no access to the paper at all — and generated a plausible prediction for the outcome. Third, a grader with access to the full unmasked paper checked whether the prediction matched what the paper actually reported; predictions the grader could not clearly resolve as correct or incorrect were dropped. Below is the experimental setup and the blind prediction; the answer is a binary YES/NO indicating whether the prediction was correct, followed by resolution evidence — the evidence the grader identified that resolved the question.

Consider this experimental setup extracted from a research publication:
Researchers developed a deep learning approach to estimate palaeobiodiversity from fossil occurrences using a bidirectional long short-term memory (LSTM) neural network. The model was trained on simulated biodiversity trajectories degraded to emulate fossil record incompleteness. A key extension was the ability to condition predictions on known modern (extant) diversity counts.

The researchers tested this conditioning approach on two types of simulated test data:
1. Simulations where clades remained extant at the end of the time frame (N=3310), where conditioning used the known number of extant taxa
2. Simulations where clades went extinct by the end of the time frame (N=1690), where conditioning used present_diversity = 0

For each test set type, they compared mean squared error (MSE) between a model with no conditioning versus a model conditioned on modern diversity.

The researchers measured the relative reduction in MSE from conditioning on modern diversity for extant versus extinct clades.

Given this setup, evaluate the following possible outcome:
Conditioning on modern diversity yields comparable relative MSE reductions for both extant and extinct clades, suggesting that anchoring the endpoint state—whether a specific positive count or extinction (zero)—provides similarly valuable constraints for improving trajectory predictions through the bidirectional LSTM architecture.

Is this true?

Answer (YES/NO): NO